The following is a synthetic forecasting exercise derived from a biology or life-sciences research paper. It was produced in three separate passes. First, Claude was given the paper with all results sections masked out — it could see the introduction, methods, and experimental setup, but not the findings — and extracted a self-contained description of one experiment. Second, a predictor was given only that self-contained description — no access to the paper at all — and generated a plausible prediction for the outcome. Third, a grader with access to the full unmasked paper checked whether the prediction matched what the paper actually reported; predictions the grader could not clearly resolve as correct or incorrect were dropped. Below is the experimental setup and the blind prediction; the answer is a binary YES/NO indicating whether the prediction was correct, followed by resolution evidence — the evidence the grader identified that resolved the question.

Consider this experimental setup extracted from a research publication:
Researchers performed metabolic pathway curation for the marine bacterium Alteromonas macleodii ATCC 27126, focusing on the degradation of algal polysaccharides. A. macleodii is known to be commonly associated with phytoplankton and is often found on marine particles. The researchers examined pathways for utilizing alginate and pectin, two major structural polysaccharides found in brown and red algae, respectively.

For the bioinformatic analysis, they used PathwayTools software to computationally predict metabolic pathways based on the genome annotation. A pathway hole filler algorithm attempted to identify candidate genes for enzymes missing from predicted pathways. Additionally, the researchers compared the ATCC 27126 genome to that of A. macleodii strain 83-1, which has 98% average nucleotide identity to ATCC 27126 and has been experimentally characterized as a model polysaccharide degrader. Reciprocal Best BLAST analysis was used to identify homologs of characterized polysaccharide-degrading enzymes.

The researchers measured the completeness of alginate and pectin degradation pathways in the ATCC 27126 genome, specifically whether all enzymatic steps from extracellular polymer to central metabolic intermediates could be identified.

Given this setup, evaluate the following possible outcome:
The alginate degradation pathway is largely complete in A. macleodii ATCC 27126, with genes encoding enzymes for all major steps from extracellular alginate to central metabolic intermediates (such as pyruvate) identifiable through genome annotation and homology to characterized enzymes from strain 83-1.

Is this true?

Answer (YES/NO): YES